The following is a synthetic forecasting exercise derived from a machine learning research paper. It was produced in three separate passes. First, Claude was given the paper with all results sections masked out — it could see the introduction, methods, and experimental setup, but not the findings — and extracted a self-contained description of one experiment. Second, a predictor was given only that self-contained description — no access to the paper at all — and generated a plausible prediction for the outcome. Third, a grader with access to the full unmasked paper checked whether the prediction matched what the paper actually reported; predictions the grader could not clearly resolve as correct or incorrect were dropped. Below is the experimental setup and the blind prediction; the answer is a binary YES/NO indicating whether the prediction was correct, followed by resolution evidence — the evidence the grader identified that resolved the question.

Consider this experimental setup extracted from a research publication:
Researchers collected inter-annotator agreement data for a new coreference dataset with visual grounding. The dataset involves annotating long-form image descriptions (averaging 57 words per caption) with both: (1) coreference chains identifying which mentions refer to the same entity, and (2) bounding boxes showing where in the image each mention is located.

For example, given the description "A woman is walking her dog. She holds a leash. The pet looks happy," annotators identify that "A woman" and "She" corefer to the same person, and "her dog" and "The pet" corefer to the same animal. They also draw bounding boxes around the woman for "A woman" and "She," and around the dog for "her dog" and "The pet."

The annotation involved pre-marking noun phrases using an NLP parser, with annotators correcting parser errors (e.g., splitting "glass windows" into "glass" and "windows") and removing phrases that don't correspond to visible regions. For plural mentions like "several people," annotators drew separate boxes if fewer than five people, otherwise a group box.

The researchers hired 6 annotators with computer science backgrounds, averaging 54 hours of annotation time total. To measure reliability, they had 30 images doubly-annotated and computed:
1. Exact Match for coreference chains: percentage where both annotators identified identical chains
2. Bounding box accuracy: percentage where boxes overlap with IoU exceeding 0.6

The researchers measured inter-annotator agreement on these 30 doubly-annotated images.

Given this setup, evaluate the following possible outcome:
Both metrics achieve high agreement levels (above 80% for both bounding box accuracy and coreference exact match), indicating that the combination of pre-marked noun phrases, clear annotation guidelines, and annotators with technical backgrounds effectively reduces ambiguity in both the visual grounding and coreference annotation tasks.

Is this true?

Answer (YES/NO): NO